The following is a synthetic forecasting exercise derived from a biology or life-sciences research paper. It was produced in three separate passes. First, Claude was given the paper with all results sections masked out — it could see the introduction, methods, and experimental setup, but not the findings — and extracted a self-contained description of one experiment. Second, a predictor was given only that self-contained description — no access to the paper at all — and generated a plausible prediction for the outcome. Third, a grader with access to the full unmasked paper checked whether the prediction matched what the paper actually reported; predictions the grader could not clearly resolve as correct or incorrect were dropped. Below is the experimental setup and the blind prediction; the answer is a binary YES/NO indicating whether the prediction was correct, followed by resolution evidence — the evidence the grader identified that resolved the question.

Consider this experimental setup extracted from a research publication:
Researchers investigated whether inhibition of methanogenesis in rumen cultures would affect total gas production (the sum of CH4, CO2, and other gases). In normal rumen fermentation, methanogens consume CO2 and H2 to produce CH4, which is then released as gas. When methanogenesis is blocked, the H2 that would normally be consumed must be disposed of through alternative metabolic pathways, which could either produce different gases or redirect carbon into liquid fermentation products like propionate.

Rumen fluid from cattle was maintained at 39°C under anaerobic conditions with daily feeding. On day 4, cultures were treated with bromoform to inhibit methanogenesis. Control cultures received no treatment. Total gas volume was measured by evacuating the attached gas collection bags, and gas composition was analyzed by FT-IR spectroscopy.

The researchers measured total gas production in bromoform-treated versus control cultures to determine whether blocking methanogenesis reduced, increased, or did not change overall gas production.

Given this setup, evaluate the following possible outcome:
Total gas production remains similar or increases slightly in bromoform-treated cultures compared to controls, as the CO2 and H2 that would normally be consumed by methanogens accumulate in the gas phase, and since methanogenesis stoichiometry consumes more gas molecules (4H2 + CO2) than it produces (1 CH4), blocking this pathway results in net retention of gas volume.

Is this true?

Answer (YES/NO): NO